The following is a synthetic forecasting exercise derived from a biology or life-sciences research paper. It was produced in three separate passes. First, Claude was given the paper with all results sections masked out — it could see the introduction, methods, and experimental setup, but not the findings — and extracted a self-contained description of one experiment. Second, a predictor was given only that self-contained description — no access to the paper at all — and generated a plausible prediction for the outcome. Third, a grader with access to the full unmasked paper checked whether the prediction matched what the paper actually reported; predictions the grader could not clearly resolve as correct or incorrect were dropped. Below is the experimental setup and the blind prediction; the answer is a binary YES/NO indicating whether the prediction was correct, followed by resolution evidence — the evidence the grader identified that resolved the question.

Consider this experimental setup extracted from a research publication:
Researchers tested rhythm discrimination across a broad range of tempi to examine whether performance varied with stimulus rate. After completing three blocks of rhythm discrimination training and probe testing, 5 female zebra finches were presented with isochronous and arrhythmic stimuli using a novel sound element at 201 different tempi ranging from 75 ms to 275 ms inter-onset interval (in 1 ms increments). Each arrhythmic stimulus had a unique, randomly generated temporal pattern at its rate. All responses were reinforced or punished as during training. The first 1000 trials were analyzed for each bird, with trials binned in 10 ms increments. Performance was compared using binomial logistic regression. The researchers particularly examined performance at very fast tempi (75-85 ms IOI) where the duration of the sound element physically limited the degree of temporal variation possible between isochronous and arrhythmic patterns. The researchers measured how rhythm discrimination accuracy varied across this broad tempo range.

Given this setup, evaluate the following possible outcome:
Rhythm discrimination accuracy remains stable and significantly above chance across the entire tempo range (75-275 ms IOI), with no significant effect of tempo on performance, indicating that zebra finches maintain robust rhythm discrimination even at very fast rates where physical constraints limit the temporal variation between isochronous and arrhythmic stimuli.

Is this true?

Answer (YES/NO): NO